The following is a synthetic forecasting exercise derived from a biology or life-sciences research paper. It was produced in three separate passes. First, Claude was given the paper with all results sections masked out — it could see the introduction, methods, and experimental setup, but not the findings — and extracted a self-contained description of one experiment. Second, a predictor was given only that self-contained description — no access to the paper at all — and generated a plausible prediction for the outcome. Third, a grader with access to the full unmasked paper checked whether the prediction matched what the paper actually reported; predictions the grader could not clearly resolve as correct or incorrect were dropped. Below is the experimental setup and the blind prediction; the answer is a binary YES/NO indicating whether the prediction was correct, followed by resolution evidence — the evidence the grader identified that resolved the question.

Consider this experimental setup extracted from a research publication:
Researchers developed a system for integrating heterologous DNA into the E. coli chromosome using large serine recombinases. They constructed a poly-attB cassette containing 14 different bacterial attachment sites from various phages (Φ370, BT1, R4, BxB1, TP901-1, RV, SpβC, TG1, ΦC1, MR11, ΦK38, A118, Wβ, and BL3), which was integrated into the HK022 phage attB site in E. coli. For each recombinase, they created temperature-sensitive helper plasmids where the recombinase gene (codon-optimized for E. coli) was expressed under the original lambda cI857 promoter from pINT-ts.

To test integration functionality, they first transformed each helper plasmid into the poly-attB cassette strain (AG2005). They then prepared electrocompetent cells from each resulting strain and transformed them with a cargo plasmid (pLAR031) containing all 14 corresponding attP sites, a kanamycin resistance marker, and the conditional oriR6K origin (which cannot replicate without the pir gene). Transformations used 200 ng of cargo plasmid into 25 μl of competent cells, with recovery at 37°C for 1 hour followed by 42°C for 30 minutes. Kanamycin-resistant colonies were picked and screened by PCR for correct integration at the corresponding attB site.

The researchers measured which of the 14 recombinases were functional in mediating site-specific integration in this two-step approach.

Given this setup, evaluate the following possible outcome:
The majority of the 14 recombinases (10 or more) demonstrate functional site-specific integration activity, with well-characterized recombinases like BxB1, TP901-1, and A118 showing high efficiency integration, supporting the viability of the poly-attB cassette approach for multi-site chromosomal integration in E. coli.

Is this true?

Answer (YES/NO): NO